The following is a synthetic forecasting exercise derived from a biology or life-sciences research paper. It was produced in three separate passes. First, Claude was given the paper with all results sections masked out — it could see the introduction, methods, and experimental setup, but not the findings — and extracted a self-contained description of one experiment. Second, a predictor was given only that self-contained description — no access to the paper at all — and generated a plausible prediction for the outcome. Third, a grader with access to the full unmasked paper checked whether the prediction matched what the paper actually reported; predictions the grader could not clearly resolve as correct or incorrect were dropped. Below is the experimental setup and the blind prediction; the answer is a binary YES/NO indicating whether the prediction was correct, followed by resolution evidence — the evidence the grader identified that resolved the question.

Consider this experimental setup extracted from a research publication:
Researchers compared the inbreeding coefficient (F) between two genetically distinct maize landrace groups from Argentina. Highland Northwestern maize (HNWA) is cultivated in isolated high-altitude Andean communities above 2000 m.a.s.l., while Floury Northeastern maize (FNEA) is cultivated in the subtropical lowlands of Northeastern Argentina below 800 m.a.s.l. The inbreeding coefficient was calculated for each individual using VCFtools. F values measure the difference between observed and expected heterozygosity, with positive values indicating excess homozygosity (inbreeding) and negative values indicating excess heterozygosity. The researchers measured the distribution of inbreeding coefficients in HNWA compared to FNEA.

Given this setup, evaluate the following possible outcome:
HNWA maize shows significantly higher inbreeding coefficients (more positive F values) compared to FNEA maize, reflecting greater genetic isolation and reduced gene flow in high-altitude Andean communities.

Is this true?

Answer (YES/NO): NO